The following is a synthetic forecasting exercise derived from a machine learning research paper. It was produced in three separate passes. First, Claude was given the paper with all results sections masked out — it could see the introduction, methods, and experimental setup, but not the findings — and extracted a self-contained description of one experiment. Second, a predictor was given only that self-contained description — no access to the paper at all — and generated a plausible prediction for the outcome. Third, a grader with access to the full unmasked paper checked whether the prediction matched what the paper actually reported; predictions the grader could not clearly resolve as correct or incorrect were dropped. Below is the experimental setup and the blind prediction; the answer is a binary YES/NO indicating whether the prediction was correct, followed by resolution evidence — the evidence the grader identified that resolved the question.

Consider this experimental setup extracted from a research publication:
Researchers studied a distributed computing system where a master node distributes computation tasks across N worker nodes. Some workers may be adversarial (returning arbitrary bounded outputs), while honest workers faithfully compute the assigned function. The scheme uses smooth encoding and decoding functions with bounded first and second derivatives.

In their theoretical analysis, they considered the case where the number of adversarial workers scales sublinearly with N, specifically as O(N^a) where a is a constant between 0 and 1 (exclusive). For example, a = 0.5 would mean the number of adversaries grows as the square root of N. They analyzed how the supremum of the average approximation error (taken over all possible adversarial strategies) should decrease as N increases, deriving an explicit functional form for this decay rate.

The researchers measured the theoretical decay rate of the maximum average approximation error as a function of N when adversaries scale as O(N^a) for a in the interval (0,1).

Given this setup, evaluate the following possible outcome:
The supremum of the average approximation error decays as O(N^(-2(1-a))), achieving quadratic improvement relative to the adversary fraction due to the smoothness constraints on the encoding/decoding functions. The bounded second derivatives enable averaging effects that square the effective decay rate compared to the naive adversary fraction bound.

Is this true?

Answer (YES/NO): NO